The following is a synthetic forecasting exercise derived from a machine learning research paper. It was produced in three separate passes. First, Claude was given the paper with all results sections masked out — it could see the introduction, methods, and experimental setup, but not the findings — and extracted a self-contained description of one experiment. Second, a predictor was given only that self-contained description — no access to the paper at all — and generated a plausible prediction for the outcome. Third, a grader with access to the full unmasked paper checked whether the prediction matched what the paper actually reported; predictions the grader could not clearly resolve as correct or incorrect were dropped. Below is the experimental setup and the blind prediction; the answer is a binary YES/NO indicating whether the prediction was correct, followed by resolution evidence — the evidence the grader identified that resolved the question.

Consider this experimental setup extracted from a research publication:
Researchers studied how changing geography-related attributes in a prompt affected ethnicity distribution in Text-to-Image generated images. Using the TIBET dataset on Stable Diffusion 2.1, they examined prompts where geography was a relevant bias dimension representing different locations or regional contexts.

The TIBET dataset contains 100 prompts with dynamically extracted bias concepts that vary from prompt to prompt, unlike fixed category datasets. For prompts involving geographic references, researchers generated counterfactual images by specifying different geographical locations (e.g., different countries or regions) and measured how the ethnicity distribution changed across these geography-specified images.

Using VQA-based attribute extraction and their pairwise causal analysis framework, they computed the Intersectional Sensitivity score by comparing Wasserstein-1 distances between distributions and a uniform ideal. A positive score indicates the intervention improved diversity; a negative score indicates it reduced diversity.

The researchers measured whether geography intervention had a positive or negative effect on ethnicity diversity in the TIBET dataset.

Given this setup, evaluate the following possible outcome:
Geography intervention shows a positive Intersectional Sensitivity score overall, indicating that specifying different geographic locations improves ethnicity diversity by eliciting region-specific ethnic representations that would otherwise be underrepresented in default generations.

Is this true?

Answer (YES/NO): YES